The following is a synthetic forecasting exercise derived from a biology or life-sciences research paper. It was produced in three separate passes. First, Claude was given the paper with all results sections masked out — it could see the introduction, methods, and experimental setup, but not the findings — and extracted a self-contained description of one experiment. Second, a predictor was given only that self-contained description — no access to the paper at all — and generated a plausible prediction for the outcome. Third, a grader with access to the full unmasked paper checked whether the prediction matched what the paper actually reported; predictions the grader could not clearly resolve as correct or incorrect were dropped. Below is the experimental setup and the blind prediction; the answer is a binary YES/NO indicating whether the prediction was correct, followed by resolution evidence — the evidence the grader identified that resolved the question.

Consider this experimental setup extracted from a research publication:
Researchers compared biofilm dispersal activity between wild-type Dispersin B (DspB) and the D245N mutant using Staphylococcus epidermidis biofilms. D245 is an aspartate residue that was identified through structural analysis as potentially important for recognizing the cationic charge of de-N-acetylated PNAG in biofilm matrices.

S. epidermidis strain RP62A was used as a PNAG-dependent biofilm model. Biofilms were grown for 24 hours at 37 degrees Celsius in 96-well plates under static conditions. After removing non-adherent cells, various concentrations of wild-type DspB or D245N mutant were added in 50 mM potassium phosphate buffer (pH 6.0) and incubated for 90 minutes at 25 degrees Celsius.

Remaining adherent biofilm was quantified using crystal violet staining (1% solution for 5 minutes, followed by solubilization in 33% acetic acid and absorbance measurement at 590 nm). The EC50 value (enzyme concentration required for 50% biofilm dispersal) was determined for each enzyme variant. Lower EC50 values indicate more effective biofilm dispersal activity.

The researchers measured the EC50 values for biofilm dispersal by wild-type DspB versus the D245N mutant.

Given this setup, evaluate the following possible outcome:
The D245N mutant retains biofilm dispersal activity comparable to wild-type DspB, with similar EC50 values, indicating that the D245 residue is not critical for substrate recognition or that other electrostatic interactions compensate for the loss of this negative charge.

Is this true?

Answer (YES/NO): YES